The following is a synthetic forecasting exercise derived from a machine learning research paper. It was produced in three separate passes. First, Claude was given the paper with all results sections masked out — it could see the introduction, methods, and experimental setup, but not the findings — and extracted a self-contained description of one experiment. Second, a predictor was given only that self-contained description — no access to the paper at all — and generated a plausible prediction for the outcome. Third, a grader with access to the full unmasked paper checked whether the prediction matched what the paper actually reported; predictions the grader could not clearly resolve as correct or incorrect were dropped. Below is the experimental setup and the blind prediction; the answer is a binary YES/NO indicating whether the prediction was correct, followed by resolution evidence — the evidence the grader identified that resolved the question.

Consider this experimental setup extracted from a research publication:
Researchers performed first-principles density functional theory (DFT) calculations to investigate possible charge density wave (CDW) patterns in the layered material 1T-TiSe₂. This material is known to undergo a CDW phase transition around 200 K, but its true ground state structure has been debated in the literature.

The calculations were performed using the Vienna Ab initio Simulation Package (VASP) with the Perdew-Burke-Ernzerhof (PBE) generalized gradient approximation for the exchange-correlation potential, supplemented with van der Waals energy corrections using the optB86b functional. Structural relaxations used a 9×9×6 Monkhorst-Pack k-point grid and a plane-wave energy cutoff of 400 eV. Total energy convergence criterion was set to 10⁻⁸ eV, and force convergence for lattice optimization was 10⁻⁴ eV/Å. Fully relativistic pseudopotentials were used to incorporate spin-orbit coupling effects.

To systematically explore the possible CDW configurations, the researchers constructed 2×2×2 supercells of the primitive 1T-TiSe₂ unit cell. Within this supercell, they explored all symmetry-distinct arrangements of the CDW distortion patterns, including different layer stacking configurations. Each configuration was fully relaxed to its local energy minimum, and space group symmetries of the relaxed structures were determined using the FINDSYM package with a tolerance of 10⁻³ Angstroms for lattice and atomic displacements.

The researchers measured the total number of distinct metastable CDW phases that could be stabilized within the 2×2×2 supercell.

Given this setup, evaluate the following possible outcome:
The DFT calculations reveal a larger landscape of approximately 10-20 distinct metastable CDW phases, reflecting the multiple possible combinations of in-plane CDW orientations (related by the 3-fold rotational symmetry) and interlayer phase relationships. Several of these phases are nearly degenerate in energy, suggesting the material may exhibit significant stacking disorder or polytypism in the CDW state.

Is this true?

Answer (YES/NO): NO